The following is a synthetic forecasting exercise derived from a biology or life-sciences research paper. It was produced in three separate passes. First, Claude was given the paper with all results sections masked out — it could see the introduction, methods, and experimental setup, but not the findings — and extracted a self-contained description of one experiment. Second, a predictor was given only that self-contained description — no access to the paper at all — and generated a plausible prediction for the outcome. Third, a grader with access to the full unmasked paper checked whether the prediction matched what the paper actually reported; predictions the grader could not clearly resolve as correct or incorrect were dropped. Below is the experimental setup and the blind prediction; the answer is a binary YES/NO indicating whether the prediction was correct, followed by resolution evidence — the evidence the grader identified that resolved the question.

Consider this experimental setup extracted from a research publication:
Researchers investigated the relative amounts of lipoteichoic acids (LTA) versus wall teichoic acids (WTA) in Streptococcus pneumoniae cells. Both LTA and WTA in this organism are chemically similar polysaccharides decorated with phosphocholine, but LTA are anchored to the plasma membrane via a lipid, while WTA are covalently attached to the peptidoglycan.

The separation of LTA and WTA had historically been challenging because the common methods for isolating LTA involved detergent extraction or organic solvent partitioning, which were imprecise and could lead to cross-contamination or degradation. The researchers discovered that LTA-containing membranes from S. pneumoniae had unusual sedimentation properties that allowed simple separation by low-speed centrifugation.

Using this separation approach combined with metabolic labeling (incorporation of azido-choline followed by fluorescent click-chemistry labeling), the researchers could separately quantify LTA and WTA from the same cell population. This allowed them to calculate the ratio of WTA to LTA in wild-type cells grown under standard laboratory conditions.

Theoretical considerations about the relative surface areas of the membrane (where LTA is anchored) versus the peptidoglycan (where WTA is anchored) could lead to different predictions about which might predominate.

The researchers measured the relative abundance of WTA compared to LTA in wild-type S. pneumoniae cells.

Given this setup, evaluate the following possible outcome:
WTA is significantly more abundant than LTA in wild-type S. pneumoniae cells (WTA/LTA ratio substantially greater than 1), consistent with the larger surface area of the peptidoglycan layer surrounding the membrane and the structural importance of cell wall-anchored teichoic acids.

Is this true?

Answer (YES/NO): YES